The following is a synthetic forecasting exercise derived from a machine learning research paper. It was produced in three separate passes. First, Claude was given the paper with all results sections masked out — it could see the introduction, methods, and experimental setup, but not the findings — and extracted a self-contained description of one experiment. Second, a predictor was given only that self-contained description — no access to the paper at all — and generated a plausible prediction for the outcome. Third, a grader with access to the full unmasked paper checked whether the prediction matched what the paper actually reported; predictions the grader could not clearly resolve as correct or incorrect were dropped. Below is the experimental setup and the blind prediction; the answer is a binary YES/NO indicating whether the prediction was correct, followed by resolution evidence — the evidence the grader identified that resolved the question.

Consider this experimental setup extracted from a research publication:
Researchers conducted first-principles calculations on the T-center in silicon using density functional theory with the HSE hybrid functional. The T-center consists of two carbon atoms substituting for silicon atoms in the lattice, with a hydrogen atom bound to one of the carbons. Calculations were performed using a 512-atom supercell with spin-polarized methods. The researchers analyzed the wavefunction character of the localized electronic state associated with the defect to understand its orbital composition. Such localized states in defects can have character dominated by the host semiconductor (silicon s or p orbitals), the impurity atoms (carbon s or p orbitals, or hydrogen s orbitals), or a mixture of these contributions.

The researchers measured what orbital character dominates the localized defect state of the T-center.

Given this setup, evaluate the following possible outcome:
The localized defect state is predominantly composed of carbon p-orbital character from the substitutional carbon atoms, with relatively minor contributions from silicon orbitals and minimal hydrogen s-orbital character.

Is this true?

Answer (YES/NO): YES